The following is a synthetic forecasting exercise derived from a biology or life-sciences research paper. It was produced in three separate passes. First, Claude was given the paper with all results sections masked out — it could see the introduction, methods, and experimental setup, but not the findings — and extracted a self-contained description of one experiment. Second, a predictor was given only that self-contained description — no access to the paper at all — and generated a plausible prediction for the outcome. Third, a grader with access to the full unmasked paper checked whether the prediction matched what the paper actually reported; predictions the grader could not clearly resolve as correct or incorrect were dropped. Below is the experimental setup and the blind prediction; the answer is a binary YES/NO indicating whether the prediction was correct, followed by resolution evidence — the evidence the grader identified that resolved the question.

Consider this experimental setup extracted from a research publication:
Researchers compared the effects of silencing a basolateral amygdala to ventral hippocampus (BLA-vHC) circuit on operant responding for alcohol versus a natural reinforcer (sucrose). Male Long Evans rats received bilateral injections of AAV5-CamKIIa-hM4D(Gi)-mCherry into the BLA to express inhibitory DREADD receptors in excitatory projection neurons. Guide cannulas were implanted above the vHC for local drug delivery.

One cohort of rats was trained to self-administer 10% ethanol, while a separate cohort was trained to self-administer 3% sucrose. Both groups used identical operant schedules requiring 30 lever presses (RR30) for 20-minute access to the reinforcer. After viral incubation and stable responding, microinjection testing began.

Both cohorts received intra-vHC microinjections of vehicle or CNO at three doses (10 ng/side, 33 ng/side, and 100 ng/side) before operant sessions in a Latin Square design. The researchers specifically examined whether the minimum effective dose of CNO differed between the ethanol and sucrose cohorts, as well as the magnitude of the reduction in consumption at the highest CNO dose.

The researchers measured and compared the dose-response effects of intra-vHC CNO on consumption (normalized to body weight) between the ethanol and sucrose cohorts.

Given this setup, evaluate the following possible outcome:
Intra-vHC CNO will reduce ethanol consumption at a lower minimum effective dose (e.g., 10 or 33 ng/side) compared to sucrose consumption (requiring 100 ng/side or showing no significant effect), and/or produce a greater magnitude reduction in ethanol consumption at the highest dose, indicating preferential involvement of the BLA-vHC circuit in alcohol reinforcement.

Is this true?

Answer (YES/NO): YES